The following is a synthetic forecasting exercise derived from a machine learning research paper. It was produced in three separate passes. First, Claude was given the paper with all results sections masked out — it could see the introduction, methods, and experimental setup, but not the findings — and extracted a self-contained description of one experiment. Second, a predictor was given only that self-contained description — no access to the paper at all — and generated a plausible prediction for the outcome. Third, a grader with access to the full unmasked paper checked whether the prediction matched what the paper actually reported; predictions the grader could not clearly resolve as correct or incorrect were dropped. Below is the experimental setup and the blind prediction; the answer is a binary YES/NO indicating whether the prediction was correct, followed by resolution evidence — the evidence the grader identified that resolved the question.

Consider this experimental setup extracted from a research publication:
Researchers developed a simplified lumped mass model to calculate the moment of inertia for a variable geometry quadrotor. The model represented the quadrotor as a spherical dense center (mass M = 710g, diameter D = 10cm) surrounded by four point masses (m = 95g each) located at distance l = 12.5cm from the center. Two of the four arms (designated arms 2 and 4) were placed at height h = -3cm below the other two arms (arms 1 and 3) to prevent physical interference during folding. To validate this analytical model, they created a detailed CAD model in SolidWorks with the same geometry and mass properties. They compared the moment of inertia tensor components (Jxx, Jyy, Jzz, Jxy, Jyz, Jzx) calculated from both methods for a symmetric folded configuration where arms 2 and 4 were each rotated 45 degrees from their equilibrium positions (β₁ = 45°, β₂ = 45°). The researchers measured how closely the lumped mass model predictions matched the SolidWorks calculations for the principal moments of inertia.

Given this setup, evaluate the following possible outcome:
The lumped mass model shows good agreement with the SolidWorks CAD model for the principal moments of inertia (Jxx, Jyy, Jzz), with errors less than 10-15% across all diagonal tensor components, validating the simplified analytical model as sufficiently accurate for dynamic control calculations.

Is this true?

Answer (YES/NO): NO